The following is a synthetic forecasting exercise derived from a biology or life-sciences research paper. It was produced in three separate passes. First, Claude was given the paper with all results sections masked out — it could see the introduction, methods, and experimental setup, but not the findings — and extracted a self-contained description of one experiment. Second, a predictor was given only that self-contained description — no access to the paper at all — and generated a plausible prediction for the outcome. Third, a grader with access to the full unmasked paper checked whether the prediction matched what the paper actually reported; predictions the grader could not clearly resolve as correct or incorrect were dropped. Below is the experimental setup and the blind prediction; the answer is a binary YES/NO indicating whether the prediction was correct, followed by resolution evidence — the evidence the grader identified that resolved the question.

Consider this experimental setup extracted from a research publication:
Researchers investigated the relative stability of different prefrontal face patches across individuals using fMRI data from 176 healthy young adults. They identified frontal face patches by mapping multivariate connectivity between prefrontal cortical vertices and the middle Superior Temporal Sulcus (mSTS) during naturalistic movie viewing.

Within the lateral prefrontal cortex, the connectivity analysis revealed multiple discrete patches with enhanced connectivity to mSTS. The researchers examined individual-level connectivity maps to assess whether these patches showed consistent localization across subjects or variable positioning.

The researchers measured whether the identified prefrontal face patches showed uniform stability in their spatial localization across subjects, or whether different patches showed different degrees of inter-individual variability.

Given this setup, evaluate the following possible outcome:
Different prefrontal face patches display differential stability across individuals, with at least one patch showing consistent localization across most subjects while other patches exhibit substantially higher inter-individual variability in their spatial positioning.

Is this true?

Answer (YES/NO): YES